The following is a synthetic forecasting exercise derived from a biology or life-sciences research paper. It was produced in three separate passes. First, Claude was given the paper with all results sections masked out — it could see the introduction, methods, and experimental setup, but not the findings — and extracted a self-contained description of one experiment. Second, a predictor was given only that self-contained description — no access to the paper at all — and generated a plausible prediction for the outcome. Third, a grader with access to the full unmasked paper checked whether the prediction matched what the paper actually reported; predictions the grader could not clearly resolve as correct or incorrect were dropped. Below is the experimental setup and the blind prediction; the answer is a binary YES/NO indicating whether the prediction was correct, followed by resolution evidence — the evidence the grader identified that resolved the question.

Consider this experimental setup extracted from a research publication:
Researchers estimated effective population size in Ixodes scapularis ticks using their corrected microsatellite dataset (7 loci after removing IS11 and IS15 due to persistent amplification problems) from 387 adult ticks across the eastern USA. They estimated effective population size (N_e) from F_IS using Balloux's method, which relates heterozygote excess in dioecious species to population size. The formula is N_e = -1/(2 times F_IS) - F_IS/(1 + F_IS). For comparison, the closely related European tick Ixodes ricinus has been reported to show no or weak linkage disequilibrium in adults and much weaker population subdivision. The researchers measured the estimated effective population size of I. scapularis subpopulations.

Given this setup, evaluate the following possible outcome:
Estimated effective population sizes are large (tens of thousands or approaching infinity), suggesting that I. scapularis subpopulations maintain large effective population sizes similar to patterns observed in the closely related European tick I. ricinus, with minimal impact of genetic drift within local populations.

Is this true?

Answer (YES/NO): NO